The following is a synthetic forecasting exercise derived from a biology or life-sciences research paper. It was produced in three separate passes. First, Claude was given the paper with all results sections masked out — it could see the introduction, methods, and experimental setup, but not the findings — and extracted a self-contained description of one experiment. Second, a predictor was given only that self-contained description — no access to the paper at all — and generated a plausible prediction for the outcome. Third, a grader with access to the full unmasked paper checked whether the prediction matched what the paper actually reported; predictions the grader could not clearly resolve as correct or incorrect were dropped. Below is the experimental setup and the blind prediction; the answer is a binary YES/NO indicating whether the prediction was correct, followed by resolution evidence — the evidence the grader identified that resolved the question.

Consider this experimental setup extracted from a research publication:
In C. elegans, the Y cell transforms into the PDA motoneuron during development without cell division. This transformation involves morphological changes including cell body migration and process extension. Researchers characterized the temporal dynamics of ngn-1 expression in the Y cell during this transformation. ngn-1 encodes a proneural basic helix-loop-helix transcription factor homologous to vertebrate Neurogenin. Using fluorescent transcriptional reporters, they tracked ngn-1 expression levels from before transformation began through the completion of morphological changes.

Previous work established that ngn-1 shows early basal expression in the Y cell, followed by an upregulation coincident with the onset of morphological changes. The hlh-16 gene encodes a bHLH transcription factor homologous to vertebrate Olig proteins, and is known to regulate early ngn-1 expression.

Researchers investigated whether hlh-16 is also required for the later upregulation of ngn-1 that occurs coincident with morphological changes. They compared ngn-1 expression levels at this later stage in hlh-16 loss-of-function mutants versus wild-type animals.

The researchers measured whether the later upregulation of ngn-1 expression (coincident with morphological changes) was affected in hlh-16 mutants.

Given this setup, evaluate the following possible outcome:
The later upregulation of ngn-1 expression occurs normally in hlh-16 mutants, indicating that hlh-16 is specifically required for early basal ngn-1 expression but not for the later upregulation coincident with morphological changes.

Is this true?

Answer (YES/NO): YES